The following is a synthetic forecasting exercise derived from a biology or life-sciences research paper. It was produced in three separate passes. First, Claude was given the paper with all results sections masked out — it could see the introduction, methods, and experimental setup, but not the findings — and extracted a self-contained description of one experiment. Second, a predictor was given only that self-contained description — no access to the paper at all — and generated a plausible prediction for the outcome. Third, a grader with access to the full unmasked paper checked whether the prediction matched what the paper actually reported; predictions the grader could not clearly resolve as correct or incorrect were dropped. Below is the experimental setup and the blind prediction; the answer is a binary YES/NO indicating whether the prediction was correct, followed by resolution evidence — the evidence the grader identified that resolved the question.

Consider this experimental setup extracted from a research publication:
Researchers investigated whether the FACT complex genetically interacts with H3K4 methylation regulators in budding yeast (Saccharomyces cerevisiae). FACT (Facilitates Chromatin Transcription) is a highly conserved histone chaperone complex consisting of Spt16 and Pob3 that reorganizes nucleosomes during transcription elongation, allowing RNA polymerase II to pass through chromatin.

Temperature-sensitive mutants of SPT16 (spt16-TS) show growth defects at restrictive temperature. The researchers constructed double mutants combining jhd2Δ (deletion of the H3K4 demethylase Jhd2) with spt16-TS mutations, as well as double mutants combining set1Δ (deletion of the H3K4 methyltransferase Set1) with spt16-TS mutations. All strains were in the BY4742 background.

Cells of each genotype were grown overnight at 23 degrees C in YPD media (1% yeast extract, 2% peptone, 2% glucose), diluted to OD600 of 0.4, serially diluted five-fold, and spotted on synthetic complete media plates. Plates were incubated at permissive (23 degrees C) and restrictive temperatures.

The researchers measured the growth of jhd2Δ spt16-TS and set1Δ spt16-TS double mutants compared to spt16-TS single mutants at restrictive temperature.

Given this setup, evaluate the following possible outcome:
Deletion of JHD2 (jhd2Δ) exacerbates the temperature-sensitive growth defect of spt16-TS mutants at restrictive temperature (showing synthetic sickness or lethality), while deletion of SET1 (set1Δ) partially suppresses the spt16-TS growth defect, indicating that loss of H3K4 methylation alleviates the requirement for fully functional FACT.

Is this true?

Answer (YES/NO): NO